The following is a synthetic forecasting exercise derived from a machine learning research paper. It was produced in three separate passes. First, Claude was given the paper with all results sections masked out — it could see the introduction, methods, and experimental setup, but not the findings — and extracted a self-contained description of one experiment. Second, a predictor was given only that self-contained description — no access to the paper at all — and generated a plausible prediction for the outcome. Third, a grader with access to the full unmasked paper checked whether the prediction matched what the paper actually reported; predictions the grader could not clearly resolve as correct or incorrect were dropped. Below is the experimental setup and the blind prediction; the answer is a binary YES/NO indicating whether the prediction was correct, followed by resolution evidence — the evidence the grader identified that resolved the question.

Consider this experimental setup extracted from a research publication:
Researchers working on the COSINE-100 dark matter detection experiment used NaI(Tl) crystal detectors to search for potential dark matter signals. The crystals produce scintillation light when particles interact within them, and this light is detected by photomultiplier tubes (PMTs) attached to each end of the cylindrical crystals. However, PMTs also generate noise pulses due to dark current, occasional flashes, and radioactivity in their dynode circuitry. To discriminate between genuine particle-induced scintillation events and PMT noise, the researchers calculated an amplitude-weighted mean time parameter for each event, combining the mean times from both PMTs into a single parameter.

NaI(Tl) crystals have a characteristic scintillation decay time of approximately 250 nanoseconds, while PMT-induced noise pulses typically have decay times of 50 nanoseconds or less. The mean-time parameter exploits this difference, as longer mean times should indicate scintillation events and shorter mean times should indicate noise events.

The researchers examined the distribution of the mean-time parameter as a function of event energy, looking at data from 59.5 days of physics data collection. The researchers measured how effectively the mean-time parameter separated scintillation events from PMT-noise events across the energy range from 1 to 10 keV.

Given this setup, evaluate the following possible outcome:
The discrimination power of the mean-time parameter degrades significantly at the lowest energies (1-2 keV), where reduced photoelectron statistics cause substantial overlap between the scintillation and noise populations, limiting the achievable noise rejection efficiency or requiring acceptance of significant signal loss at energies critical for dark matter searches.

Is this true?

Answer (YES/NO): NO